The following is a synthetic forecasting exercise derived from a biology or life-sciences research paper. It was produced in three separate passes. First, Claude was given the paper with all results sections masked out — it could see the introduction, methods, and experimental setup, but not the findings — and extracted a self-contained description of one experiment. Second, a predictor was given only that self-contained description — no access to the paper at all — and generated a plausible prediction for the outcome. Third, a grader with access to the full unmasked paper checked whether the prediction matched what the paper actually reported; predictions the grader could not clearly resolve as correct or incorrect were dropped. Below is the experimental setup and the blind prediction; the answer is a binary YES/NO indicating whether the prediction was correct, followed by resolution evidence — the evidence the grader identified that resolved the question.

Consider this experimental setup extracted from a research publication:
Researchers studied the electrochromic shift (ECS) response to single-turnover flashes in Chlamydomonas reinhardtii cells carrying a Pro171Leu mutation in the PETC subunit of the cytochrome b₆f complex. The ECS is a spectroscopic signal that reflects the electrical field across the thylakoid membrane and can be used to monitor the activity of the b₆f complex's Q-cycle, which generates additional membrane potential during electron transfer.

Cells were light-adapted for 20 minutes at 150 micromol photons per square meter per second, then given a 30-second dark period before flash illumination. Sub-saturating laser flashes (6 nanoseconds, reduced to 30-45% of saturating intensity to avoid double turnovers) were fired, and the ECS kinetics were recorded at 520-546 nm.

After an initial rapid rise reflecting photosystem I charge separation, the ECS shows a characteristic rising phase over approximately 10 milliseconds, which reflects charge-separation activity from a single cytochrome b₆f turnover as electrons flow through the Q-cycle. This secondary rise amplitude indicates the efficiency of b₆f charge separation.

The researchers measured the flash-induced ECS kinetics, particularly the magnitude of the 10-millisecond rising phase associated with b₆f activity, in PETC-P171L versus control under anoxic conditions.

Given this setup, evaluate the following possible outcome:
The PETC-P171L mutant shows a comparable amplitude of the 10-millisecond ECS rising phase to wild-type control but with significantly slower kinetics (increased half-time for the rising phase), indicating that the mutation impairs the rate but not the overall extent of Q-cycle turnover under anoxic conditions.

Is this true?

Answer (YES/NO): NO